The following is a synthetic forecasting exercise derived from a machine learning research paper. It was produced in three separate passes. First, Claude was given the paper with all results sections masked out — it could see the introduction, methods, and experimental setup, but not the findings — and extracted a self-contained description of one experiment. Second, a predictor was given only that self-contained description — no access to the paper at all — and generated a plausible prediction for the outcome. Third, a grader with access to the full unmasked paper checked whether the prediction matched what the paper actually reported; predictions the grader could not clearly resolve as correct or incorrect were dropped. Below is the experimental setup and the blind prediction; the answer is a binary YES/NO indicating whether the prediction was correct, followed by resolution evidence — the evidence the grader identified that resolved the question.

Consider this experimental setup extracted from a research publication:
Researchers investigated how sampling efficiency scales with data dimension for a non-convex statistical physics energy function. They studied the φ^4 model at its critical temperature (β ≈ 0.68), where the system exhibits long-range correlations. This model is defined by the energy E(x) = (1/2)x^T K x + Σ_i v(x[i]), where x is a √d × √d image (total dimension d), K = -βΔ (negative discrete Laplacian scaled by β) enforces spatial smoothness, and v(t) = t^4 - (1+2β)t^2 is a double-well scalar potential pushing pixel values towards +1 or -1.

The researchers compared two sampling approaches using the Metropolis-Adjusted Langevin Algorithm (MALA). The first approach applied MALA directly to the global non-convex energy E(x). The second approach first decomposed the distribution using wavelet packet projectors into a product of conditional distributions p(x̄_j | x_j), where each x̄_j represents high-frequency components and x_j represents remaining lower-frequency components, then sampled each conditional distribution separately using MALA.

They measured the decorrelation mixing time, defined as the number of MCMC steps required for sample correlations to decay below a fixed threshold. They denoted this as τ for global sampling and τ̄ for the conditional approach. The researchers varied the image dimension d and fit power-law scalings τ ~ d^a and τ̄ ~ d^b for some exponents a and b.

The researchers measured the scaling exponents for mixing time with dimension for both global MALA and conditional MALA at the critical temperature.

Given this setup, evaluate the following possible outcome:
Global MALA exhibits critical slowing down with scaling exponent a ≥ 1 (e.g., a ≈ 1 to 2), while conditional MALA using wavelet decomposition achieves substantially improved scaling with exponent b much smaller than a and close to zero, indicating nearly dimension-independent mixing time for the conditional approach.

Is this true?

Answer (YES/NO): NO